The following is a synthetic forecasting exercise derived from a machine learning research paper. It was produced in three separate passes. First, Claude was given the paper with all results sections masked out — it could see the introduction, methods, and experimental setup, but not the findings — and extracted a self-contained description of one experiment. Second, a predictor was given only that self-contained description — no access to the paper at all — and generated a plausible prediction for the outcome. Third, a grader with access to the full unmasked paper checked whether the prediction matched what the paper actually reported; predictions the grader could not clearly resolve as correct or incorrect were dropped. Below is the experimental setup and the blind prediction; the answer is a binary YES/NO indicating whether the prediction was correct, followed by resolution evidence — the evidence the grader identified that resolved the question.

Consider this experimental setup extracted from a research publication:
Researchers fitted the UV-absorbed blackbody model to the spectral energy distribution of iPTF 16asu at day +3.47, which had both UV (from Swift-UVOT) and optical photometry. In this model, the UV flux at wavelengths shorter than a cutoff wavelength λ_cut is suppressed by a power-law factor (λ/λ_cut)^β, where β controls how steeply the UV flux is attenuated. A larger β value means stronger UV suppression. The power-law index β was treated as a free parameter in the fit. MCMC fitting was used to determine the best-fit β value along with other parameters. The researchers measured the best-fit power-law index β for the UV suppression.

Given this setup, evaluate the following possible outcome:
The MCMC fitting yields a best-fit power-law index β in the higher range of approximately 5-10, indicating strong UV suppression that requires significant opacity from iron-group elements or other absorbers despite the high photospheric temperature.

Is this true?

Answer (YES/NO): NO